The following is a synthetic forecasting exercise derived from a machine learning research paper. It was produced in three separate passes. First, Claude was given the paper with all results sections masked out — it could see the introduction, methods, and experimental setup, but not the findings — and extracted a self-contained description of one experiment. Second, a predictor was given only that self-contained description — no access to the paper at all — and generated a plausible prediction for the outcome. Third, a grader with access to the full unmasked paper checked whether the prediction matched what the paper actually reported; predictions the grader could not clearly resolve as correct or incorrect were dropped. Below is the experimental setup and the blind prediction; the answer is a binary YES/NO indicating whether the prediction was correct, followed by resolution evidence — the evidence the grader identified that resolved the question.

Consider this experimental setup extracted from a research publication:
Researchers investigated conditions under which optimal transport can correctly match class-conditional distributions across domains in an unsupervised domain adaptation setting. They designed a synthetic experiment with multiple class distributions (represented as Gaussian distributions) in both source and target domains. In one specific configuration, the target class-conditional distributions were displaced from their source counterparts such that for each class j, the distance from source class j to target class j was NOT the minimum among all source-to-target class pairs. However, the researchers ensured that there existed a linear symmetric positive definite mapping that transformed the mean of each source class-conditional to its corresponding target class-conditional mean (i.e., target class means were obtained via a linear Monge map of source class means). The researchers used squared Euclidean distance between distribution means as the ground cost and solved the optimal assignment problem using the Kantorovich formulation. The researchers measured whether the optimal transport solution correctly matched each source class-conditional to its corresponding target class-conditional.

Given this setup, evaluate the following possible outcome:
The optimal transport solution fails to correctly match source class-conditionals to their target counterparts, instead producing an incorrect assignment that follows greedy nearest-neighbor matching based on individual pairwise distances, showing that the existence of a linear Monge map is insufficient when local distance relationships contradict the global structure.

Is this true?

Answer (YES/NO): NO